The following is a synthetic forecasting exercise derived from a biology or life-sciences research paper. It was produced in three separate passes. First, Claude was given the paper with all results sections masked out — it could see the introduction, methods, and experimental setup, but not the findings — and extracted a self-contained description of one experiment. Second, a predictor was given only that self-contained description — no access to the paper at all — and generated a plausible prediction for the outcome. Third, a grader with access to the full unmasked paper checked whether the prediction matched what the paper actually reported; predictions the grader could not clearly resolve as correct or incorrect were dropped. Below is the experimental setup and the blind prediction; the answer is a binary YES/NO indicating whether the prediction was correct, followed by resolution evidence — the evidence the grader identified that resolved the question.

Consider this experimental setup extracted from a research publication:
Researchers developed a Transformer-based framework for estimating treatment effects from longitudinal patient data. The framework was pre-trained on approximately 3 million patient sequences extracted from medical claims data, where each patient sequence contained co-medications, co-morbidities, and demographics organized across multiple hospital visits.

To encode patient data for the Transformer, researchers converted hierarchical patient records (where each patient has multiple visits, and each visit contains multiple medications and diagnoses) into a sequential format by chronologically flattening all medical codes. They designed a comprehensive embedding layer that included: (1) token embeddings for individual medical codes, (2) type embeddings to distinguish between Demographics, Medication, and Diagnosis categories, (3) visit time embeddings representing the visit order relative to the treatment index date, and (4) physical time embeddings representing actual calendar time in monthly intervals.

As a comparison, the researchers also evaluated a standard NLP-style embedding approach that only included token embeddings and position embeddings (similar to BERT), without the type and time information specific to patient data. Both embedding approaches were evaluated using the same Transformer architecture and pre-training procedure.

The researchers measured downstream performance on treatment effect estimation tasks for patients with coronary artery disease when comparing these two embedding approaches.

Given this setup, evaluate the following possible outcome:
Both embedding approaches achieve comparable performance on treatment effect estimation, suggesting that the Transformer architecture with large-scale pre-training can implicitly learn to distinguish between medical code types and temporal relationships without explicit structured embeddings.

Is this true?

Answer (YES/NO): NO